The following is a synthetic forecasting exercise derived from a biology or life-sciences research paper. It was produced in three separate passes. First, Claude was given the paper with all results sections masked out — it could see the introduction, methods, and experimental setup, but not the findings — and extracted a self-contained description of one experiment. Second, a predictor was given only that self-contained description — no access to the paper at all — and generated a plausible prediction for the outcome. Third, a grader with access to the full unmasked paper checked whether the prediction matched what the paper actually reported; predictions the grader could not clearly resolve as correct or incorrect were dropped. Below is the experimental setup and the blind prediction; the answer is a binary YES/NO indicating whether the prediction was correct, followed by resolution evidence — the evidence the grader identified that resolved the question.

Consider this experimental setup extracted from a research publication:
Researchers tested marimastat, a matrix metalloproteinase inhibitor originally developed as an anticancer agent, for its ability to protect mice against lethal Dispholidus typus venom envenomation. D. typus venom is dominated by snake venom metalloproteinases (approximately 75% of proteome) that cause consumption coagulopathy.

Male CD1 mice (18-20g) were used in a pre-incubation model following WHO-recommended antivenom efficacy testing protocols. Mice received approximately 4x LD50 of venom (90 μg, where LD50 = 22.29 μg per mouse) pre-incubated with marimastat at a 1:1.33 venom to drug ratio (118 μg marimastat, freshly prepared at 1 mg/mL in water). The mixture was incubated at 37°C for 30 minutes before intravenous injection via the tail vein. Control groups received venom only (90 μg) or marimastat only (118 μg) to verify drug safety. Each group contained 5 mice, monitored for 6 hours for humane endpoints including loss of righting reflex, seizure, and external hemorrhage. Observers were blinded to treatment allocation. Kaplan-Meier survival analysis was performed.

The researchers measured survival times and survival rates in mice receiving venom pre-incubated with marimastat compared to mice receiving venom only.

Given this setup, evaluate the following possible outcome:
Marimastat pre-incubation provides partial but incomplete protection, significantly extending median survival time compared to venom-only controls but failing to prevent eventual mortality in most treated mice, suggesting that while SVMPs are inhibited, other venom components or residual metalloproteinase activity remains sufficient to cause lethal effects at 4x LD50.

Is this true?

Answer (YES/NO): NO